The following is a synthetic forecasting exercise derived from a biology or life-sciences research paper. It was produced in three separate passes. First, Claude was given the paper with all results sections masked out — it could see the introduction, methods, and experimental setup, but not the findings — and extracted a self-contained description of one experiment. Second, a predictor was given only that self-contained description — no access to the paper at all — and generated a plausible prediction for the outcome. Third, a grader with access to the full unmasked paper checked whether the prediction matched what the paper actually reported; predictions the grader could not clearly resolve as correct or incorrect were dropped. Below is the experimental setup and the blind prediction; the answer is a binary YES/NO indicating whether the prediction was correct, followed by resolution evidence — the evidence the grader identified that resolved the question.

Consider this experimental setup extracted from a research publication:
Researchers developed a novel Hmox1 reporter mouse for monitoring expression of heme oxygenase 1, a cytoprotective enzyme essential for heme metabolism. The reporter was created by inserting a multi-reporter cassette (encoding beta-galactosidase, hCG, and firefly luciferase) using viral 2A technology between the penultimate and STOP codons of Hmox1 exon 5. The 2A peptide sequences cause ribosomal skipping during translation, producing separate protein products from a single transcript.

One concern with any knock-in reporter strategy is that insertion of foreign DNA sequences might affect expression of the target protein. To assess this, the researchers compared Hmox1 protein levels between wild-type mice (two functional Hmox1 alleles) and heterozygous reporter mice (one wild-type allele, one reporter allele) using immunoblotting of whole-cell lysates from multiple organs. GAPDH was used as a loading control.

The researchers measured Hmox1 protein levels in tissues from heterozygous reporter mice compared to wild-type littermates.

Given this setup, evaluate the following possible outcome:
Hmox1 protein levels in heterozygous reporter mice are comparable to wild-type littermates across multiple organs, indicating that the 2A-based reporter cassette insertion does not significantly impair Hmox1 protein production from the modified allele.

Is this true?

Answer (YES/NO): NO